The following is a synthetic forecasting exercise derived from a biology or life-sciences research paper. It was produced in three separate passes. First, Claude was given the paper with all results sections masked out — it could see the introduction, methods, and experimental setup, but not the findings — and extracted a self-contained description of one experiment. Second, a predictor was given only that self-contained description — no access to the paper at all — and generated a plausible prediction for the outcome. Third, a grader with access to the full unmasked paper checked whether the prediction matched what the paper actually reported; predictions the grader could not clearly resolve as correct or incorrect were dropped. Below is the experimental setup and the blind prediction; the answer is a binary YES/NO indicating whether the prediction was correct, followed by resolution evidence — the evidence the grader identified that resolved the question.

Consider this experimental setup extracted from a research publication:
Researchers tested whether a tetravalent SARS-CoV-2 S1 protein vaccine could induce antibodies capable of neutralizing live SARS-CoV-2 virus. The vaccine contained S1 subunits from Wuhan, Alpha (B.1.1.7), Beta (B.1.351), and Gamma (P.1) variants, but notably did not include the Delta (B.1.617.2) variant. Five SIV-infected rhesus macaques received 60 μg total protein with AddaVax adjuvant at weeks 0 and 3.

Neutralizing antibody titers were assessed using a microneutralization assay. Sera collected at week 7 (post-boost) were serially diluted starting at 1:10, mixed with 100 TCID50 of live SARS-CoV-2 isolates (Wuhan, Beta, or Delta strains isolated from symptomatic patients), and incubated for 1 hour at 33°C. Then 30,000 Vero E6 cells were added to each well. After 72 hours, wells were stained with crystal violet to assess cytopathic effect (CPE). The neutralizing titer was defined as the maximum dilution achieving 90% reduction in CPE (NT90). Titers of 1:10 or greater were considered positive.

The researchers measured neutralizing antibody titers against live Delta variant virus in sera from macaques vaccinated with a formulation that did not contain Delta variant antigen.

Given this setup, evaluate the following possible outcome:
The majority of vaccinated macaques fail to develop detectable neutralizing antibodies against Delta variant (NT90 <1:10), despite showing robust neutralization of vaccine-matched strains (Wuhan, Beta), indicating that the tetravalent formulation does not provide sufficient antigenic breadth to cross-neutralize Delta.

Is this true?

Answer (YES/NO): NO